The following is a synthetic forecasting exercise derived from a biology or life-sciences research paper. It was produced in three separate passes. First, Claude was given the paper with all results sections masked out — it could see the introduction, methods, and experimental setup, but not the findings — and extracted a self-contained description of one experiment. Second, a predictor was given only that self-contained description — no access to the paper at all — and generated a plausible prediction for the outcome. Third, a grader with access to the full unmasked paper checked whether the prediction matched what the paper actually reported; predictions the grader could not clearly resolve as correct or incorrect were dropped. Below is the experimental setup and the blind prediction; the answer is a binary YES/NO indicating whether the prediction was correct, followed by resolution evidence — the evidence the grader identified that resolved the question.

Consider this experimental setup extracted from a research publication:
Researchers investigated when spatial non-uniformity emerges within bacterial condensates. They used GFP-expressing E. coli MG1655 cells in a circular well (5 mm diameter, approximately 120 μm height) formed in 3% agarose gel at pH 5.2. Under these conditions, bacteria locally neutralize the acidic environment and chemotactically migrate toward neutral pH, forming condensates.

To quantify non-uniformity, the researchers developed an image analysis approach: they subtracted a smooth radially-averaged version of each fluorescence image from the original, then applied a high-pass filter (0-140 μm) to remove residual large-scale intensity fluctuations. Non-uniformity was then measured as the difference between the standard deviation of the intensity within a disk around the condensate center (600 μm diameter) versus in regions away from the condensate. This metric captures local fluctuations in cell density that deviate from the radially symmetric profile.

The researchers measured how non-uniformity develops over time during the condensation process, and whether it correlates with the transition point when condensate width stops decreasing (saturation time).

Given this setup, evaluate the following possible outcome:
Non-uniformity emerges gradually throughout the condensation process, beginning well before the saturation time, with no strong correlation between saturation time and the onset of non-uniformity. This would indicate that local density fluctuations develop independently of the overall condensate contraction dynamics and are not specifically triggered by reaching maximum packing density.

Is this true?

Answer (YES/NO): NO